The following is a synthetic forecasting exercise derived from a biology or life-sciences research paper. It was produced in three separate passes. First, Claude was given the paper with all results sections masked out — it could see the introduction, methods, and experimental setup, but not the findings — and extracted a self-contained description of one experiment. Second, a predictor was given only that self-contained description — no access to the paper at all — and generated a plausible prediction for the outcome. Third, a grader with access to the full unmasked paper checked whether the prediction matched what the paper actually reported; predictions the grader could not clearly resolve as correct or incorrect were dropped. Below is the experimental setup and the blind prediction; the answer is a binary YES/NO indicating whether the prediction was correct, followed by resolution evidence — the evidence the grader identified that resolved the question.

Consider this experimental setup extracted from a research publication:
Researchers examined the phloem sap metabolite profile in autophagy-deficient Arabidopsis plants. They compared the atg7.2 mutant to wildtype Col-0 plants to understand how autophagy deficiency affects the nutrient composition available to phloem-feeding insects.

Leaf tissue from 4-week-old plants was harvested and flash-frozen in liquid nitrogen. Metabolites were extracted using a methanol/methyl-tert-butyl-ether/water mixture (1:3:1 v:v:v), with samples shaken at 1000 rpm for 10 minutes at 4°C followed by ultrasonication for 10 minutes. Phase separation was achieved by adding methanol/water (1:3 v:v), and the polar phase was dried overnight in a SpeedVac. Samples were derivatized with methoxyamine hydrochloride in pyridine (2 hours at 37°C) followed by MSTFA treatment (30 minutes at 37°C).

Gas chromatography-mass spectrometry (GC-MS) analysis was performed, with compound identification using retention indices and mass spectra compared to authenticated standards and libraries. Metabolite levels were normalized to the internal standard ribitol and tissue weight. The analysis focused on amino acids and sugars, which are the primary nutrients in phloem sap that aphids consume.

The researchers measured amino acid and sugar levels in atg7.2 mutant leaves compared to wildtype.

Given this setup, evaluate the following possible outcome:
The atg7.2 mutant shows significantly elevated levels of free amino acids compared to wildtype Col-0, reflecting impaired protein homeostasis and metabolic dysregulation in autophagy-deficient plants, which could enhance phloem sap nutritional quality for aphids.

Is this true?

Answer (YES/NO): NO